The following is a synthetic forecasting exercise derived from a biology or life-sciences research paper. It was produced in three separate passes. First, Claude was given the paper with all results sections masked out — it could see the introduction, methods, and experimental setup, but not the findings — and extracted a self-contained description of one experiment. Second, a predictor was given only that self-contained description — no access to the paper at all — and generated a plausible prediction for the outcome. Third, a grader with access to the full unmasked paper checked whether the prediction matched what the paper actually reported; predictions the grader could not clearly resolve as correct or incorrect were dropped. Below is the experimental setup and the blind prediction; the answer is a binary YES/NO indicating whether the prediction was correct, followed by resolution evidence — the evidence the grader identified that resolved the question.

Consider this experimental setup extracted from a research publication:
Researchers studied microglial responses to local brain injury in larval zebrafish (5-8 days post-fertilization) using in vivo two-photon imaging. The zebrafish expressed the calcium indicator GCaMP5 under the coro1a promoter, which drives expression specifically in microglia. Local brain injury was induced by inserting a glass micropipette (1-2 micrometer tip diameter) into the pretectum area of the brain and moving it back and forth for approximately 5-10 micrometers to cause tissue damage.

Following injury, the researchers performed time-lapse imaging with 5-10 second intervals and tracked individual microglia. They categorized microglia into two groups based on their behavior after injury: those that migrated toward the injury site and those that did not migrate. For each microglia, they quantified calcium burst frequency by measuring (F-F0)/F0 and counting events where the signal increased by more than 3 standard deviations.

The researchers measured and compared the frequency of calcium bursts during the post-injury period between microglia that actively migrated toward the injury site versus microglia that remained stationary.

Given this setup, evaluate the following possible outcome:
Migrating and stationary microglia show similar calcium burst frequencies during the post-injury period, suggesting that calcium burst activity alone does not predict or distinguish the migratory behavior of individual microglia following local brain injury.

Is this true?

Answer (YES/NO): NO